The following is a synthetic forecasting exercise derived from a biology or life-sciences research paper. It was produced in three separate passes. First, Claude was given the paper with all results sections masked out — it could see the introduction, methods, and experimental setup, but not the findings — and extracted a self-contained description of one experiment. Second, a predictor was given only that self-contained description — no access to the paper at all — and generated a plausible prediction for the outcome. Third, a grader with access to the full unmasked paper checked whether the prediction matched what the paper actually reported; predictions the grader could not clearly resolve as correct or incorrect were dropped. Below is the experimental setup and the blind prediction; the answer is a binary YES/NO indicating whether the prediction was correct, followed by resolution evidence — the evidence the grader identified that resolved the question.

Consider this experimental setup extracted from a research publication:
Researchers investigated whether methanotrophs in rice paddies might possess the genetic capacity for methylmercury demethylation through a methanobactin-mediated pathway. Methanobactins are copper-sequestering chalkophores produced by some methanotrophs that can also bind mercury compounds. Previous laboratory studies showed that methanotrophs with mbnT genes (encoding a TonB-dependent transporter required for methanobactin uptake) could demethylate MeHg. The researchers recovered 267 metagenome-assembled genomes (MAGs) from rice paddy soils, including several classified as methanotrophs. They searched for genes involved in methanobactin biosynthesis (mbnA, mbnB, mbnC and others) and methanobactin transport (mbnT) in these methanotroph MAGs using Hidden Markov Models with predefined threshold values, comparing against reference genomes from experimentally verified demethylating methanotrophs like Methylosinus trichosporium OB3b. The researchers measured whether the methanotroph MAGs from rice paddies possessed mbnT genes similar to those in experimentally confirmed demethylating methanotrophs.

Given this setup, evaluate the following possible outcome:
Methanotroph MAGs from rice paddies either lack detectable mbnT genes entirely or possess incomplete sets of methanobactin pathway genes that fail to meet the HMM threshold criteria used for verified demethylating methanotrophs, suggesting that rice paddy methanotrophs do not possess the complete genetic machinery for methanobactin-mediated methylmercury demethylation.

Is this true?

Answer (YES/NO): YES